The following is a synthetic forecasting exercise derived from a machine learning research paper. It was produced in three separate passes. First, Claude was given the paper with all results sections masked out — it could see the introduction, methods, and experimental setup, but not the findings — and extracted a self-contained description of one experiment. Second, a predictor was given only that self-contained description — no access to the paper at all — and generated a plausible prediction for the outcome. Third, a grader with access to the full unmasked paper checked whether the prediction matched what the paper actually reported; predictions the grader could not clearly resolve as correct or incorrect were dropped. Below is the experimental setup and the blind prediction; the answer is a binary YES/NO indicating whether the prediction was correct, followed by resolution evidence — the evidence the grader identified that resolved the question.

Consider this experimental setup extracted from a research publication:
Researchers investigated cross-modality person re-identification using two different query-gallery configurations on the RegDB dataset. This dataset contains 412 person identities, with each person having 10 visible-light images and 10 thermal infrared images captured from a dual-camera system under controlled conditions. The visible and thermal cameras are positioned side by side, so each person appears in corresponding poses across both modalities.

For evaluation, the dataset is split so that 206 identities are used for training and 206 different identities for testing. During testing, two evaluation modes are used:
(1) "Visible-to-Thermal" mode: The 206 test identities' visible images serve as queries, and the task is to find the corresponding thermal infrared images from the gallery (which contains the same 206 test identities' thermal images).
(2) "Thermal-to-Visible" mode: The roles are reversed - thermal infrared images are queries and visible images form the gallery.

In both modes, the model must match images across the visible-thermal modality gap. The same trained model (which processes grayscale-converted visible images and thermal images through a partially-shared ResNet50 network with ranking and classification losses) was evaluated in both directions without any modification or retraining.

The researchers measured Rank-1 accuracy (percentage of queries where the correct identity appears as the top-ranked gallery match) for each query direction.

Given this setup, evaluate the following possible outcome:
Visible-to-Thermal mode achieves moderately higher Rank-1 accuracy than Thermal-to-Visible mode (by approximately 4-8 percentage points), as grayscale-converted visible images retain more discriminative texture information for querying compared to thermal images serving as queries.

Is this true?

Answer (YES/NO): YES